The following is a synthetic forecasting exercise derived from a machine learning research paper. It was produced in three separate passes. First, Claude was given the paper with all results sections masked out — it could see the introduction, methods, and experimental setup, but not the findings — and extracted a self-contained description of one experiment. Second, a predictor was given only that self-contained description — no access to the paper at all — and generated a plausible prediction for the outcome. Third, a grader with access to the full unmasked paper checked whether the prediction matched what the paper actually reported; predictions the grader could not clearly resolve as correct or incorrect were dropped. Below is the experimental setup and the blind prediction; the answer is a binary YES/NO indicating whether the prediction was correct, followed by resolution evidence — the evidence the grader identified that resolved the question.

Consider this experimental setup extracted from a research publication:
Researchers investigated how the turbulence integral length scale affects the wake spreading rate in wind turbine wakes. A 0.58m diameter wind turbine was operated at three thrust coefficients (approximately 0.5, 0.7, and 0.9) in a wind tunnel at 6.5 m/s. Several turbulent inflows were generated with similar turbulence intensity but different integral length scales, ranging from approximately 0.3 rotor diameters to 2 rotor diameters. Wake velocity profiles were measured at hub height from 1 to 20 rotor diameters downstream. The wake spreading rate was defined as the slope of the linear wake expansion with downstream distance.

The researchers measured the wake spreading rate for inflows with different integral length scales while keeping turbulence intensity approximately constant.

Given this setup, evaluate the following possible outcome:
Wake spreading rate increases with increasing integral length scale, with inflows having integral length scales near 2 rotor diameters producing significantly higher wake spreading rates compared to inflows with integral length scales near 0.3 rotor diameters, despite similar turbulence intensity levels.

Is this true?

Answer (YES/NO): NO